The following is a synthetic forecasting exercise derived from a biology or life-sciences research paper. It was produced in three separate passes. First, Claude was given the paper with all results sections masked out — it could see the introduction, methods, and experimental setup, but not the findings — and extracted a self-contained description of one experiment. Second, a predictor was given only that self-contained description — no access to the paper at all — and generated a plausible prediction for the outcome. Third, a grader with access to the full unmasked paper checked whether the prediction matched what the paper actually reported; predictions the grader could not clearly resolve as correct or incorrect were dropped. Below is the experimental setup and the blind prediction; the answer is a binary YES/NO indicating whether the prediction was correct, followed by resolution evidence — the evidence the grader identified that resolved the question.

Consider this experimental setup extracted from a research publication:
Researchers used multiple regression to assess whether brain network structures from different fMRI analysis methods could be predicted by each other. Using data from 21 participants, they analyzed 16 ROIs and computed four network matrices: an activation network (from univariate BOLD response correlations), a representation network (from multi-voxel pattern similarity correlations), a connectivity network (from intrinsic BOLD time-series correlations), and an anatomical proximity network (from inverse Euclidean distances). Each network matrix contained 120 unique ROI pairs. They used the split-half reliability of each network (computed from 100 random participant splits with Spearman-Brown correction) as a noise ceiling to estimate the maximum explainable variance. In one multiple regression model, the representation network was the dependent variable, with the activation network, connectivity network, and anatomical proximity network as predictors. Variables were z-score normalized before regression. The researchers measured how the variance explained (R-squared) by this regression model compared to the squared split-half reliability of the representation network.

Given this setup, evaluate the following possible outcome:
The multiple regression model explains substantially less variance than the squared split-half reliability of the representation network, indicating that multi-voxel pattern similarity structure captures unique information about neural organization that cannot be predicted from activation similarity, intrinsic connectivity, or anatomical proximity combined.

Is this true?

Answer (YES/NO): NO